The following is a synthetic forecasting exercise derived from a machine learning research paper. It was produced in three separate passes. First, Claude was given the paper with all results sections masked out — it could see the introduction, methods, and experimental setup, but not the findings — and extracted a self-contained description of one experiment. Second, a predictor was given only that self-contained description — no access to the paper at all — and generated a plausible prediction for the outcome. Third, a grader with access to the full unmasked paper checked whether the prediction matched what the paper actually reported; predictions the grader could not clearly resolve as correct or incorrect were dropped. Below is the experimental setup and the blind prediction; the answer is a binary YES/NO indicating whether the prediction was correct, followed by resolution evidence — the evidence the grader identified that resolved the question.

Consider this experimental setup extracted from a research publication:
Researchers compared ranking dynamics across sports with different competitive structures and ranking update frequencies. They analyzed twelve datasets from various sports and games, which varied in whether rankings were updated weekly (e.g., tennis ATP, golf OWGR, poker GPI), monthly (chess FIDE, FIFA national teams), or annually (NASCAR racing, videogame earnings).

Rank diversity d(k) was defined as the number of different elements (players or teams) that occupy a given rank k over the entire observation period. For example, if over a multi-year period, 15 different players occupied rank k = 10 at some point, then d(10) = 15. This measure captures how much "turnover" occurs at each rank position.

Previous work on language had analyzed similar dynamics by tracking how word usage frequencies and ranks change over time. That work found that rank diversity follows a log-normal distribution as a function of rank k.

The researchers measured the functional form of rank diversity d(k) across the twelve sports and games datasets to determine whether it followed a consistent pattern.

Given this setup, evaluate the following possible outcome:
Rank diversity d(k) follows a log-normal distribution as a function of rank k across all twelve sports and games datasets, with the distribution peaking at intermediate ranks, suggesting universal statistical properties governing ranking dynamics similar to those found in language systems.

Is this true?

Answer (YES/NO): NO